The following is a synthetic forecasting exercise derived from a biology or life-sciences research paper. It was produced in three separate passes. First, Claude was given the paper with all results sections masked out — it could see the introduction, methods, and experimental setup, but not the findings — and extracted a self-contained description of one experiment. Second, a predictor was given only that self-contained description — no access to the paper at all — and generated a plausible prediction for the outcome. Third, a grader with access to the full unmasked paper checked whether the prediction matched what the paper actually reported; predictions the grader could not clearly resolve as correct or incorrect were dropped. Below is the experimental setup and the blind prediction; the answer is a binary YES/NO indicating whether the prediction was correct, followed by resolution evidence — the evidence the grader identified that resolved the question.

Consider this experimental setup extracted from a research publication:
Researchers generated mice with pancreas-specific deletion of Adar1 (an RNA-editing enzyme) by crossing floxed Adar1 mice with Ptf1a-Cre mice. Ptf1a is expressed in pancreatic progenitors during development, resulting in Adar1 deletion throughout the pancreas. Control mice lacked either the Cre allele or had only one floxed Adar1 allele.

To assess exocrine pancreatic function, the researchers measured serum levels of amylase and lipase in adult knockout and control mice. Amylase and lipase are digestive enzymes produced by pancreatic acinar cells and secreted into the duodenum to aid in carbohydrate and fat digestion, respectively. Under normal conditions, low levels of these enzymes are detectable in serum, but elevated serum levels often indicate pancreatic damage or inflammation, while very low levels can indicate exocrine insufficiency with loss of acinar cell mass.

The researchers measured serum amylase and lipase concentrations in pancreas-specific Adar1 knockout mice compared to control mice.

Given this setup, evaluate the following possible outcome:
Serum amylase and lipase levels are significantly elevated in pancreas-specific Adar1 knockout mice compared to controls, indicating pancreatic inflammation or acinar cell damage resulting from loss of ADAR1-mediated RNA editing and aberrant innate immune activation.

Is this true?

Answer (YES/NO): NO